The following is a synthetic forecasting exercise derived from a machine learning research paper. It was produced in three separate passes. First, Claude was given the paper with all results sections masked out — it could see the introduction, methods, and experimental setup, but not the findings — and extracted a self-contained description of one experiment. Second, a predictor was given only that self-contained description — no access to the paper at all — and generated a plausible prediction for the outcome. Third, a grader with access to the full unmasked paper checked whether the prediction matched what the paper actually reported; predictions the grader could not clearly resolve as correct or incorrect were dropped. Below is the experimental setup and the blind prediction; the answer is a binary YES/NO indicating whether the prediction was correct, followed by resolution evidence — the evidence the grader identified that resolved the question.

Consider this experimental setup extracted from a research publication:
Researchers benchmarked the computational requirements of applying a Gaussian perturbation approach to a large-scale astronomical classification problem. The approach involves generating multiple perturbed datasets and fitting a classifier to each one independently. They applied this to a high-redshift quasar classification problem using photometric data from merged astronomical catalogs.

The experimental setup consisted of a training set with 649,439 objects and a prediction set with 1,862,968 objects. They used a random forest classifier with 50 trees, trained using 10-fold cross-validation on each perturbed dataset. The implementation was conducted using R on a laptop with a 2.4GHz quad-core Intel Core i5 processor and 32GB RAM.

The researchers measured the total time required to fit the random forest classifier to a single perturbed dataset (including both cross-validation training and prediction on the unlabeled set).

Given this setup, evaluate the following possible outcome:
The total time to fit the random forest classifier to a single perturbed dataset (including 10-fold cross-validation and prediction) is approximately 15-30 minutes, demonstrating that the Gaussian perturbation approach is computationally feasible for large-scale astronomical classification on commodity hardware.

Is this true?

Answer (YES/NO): NO